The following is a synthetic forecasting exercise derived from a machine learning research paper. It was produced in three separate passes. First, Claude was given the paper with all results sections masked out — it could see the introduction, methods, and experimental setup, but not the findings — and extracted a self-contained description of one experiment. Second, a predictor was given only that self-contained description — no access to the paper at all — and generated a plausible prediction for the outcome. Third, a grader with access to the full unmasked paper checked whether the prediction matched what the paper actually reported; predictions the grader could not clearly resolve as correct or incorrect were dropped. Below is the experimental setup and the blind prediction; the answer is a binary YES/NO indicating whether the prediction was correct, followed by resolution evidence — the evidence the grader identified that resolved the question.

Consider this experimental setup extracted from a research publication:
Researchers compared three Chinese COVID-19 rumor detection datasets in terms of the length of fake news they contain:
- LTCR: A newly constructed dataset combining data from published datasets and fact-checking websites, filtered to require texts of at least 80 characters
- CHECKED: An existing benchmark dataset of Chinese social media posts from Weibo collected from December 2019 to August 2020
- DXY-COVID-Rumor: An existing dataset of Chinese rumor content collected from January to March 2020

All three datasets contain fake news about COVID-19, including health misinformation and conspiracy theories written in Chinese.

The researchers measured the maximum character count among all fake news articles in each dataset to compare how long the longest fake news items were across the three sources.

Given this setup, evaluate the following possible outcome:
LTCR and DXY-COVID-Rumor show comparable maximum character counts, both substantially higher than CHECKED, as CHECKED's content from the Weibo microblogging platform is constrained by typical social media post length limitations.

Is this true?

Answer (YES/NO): NO